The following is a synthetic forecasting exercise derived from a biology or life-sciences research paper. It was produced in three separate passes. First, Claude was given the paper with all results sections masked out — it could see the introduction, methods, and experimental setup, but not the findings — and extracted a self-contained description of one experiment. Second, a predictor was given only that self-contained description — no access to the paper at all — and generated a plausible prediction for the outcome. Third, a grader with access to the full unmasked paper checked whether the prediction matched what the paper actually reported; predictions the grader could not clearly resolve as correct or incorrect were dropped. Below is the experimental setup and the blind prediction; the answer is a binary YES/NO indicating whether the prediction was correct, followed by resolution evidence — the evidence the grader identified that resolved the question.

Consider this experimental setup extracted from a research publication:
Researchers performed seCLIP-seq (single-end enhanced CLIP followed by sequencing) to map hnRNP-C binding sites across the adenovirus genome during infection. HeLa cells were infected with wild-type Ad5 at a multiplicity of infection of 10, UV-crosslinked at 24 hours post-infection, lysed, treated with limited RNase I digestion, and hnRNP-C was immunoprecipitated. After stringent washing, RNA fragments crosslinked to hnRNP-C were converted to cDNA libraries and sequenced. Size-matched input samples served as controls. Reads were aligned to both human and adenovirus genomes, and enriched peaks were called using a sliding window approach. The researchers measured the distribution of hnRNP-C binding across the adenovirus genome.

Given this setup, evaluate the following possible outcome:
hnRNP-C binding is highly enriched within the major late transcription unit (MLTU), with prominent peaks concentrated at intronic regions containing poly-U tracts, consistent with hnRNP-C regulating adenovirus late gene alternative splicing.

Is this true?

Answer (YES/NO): NO